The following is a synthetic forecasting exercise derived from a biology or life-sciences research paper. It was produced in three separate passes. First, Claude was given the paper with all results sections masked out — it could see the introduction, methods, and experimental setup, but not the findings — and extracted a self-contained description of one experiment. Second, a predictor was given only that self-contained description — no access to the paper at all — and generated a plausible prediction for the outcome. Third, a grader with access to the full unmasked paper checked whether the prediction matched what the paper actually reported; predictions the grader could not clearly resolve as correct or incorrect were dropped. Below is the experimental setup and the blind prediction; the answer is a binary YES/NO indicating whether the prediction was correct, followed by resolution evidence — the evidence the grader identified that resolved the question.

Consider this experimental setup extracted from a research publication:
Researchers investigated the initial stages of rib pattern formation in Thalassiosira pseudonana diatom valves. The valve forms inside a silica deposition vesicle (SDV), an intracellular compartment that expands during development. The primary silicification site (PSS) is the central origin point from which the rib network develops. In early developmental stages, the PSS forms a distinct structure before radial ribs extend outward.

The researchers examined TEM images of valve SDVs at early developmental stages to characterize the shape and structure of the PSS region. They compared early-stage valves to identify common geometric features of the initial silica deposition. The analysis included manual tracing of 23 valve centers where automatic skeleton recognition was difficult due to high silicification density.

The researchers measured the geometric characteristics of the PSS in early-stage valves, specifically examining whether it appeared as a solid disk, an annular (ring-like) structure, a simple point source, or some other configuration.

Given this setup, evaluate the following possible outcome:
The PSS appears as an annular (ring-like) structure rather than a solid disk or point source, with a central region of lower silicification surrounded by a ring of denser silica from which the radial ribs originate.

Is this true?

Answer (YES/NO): YES